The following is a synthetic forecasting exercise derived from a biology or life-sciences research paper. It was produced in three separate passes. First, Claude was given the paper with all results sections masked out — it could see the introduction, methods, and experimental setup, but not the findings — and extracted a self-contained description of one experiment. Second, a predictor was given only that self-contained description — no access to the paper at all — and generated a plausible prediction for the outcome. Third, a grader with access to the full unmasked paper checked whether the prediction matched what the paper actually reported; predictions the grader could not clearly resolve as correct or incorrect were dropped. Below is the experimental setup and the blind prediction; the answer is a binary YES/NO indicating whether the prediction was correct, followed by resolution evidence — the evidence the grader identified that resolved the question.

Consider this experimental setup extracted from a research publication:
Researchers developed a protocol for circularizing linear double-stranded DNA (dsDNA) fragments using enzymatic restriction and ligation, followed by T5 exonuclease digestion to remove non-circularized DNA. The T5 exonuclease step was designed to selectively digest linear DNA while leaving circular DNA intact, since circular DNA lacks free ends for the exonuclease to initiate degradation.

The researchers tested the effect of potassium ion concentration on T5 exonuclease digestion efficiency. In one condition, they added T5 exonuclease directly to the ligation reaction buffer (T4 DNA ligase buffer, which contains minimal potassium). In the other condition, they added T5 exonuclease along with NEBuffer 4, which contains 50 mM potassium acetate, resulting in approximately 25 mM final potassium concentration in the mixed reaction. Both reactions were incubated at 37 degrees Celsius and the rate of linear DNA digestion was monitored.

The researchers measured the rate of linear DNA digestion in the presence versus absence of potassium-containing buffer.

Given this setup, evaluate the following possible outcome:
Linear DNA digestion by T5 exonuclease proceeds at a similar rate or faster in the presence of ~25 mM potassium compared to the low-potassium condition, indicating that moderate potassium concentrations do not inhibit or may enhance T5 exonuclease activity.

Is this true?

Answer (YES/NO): YES